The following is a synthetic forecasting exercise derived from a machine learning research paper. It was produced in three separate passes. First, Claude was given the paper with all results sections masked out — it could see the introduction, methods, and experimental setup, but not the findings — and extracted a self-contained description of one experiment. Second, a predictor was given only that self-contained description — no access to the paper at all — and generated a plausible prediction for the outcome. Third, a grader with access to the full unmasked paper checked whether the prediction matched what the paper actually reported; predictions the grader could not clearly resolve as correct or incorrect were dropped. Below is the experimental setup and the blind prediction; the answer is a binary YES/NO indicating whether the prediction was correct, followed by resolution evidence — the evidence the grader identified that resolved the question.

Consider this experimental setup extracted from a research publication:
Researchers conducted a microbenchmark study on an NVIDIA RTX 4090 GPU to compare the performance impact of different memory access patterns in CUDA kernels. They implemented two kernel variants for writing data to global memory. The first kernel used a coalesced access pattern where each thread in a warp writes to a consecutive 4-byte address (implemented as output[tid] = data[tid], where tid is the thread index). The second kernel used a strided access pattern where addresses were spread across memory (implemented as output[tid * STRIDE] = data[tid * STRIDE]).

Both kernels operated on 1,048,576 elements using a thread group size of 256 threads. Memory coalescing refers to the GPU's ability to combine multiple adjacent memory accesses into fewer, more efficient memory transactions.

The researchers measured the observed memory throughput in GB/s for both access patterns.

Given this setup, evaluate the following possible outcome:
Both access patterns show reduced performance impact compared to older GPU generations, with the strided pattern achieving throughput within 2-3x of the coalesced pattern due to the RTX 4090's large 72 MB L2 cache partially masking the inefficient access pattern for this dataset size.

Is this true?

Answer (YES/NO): NO